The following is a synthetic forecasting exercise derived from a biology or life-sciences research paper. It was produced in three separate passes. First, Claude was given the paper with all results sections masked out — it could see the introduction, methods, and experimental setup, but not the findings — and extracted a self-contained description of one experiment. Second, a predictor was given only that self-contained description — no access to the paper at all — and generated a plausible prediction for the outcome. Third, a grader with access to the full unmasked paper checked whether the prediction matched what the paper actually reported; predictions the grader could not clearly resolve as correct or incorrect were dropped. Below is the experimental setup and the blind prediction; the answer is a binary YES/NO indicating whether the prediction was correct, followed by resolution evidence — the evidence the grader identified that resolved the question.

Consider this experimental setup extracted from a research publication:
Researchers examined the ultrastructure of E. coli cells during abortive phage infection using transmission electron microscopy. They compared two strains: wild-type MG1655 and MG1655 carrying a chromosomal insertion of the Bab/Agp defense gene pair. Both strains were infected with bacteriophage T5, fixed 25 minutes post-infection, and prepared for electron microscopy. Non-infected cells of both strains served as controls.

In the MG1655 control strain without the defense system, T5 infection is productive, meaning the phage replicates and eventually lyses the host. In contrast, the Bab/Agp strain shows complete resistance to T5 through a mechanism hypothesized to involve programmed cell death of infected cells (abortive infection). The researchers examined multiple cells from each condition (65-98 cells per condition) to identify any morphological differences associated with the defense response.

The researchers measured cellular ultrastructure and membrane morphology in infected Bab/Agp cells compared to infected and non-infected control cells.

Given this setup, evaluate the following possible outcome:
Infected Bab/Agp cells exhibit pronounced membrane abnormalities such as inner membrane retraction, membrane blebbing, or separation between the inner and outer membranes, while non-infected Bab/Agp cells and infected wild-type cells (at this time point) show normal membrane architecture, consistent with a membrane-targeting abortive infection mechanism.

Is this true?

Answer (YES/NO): YES